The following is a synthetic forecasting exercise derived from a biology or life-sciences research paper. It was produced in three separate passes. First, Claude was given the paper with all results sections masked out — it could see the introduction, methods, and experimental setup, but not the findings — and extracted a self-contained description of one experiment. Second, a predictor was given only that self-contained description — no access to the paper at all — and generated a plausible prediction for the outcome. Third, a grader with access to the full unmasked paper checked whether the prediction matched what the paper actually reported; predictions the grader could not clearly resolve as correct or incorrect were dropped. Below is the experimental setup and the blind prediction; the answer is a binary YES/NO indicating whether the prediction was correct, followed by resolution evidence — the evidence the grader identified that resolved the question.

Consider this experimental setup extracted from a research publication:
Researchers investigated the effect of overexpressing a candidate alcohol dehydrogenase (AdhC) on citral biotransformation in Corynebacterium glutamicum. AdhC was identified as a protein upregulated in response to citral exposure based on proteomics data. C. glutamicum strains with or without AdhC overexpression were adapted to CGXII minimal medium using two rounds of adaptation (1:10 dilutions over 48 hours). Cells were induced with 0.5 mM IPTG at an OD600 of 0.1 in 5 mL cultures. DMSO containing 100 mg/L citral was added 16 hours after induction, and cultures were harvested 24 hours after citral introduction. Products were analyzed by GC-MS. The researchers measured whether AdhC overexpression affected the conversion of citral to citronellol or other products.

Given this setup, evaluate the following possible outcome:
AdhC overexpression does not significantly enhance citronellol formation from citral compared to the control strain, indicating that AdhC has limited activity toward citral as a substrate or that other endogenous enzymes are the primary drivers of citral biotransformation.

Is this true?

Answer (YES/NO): NO